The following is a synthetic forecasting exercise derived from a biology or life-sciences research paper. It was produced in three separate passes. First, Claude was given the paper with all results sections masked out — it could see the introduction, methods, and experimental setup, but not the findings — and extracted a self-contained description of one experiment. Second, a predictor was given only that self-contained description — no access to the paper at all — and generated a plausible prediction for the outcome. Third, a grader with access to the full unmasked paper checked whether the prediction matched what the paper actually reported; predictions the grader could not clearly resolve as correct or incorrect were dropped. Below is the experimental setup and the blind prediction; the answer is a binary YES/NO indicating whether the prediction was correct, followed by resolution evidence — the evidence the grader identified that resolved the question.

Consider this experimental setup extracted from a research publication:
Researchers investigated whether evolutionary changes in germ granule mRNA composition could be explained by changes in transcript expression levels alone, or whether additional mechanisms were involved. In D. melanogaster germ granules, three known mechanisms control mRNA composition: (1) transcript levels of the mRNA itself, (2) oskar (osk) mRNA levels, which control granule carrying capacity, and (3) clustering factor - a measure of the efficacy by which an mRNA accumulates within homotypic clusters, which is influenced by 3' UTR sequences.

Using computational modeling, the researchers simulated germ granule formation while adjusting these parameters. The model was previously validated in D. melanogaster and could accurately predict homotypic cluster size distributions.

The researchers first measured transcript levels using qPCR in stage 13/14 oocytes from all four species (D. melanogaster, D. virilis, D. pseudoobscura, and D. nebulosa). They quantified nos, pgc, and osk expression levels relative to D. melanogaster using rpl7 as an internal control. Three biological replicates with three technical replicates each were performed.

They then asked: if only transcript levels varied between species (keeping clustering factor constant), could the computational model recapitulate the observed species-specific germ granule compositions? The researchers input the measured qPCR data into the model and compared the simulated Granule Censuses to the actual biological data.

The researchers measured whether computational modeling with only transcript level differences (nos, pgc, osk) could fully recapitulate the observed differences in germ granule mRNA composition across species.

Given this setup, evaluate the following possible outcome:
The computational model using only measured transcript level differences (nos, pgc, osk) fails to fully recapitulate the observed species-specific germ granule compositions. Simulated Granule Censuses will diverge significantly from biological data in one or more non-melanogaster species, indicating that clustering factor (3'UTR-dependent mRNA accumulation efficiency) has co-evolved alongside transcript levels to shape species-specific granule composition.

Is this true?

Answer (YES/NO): YES